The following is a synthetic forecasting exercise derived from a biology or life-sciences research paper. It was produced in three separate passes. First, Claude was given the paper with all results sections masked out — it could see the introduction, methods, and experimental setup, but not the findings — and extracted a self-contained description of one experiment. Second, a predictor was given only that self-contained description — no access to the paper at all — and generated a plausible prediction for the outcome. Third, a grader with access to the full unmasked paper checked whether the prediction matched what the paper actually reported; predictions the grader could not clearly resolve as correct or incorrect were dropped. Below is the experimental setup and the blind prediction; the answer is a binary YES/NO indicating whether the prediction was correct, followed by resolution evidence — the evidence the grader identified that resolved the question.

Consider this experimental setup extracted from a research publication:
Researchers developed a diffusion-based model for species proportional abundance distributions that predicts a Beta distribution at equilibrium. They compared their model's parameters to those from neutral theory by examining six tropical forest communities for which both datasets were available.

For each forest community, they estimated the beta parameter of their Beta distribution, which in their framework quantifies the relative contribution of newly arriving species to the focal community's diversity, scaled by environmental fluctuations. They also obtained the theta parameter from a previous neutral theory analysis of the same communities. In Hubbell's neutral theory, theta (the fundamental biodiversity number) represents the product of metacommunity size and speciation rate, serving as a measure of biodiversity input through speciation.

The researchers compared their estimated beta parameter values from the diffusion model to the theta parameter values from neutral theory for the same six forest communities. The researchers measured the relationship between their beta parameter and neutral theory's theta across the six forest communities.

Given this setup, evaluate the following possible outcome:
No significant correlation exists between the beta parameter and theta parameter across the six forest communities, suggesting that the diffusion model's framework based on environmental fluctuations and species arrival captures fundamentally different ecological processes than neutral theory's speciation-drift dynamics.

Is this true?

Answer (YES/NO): NO